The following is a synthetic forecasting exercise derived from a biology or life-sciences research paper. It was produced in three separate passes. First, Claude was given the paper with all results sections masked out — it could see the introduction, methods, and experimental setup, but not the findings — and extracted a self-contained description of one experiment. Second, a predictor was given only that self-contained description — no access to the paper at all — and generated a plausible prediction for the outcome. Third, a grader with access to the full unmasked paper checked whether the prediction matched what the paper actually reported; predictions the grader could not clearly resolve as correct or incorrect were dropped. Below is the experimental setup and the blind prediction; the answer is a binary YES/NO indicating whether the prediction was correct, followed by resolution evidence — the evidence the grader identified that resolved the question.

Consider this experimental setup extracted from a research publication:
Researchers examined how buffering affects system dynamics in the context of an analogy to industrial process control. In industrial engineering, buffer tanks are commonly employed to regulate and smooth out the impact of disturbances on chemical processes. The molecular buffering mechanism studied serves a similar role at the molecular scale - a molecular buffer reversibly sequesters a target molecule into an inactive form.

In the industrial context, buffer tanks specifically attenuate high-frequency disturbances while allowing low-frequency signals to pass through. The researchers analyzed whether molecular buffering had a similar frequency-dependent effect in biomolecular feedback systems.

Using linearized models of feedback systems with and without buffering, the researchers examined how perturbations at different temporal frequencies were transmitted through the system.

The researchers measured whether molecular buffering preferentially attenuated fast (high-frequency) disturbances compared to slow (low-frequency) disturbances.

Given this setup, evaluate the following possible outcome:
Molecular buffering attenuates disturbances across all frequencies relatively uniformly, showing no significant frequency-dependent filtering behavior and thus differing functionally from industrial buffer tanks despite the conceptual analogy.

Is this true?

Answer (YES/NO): NO